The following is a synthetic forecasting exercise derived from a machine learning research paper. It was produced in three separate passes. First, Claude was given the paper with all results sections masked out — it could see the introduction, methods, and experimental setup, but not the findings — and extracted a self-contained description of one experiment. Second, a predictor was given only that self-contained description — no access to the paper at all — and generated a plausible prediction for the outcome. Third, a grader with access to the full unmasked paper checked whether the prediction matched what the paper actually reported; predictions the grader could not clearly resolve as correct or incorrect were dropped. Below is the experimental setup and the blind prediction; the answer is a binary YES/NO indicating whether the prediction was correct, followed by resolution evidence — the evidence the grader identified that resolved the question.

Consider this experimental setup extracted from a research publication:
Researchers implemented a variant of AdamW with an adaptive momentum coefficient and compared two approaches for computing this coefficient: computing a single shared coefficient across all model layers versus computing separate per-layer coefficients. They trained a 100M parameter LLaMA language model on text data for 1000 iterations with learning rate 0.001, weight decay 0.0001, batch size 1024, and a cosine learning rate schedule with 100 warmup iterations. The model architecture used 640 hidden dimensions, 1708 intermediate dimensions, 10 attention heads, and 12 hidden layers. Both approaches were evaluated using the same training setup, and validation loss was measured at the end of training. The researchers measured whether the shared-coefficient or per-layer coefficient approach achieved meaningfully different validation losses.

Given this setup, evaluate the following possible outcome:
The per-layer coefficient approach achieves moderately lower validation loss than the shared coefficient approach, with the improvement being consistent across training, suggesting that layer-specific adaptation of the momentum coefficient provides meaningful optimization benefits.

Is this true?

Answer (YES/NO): NO